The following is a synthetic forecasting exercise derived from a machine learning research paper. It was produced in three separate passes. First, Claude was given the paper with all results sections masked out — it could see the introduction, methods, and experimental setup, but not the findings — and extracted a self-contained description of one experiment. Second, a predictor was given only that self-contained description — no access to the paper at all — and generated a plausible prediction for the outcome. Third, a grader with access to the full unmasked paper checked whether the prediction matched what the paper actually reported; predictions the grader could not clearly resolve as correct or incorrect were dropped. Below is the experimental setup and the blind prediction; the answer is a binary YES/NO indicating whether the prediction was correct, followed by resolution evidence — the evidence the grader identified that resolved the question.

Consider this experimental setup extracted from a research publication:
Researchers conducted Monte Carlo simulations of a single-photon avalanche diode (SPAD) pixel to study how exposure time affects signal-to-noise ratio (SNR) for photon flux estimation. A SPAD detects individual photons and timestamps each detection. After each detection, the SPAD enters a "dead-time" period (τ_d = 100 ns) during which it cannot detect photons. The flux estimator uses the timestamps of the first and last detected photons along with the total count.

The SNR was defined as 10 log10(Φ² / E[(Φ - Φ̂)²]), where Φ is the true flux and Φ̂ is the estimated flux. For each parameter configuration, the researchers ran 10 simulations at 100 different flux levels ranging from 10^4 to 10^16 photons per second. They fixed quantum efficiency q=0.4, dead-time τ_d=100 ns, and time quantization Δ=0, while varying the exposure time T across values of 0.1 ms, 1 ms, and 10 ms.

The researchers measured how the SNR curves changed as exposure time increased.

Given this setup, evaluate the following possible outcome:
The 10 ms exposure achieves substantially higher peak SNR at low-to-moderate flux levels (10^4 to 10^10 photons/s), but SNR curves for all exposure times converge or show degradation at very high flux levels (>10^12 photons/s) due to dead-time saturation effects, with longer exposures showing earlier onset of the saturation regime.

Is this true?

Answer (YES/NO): NO